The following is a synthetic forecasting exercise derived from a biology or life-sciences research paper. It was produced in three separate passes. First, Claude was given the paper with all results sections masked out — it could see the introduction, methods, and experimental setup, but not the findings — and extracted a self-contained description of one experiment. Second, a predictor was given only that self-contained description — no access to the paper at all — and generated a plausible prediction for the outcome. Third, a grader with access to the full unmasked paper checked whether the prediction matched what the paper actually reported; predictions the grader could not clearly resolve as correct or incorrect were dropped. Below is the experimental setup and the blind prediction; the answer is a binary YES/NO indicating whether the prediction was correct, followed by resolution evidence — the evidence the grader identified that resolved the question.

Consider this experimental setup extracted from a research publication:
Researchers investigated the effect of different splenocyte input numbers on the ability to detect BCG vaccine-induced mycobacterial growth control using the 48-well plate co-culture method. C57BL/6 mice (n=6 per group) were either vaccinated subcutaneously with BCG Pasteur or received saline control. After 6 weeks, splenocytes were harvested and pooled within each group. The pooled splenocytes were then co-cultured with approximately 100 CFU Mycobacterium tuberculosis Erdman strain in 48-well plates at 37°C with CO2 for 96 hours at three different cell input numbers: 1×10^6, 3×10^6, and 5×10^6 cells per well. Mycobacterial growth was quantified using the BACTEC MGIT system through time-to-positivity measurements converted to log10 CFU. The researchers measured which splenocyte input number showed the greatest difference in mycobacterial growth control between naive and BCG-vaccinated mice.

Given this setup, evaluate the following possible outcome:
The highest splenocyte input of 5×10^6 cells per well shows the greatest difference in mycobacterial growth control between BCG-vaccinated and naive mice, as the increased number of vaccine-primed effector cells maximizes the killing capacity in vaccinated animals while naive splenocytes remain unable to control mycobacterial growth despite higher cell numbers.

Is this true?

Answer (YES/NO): NO